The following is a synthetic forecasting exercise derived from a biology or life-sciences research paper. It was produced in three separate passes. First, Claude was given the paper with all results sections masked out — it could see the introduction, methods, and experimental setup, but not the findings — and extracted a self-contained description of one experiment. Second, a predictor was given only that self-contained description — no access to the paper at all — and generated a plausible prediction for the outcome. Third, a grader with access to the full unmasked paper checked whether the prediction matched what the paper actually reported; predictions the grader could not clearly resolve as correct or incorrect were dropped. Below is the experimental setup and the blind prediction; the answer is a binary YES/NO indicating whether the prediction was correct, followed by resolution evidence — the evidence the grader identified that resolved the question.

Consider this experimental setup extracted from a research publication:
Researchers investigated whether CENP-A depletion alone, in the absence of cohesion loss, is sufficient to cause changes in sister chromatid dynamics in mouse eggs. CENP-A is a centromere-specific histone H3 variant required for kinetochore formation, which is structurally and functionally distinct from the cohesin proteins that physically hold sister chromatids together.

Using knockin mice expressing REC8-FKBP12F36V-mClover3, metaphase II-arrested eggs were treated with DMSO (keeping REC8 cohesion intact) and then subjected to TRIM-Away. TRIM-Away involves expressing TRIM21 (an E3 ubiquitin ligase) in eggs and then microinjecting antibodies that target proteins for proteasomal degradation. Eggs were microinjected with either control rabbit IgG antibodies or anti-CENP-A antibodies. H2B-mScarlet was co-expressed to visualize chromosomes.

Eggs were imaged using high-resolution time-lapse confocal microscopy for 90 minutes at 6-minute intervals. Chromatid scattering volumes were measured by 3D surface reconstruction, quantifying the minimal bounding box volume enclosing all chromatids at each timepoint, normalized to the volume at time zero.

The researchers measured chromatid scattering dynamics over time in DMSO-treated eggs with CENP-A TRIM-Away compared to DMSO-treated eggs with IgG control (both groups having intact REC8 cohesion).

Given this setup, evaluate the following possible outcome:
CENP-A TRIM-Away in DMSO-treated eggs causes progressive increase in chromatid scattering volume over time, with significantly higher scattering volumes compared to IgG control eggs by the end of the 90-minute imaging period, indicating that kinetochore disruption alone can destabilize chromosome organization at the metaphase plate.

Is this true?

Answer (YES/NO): YES